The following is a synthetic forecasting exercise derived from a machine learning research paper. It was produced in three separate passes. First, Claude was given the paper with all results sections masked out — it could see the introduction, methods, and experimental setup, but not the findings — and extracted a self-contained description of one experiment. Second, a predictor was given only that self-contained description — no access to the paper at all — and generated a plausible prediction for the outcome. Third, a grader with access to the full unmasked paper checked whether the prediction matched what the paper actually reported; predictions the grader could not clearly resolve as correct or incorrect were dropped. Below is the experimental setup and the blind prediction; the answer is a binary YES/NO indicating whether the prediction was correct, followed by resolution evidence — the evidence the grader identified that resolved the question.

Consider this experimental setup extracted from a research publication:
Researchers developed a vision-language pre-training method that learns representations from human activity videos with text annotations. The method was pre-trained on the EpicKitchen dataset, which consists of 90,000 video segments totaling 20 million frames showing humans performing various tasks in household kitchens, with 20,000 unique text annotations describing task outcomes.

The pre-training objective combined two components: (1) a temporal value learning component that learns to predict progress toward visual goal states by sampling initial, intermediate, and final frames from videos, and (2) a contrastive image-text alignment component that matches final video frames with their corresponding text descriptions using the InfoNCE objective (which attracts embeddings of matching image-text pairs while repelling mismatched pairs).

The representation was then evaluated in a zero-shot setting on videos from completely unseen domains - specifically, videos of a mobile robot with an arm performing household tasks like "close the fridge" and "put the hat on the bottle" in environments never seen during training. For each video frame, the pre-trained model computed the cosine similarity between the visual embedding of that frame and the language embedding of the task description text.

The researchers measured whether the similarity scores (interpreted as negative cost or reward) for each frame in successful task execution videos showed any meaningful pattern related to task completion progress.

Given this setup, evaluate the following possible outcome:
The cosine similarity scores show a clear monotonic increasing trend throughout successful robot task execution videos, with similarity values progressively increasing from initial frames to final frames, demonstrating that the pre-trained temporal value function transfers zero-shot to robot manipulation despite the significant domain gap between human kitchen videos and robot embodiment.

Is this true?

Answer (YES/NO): NO